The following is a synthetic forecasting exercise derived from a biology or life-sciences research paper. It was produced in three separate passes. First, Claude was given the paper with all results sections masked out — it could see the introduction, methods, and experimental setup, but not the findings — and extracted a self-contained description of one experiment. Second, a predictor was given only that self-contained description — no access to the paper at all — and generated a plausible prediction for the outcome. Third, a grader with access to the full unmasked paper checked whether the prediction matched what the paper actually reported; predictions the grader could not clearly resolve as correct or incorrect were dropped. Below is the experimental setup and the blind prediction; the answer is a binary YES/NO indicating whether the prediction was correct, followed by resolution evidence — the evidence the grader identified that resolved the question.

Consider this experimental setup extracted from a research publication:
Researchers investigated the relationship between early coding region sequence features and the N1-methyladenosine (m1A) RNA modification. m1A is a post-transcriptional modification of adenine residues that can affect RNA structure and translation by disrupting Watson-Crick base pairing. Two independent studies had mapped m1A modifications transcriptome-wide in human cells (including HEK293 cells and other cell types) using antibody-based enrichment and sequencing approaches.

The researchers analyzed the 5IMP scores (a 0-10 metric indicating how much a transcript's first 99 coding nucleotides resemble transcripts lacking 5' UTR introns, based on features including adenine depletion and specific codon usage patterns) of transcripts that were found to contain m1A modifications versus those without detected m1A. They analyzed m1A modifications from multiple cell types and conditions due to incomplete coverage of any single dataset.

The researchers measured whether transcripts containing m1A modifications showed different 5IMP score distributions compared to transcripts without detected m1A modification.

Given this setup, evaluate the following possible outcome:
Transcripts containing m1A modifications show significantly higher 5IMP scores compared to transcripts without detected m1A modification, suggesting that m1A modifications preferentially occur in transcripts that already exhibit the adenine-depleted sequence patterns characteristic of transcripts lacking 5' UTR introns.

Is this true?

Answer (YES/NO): YES